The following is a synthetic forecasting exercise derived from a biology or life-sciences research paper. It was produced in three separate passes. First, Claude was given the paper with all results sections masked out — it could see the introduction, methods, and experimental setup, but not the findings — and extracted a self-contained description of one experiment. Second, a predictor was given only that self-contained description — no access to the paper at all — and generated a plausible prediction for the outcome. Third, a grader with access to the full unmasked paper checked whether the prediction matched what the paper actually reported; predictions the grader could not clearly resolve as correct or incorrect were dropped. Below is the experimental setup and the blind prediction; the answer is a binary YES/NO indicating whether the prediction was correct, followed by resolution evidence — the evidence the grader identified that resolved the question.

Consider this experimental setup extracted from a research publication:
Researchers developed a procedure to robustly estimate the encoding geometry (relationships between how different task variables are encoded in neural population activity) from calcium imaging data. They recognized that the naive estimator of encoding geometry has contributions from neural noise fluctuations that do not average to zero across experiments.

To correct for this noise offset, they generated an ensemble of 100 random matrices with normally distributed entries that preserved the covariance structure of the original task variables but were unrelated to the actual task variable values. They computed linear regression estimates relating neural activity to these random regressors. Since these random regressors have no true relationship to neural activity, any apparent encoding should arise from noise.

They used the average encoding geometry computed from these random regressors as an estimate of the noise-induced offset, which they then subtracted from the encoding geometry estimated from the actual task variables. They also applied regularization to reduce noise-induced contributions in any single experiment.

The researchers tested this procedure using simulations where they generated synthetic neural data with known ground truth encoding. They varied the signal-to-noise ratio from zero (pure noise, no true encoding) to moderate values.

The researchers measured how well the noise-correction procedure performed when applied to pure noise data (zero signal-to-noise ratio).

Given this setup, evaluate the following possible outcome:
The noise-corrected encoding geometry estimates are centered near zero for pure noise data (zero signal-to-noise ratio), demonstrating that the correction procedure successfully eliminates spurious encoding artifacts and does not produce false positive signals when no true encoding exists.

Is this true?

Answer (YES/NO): YES